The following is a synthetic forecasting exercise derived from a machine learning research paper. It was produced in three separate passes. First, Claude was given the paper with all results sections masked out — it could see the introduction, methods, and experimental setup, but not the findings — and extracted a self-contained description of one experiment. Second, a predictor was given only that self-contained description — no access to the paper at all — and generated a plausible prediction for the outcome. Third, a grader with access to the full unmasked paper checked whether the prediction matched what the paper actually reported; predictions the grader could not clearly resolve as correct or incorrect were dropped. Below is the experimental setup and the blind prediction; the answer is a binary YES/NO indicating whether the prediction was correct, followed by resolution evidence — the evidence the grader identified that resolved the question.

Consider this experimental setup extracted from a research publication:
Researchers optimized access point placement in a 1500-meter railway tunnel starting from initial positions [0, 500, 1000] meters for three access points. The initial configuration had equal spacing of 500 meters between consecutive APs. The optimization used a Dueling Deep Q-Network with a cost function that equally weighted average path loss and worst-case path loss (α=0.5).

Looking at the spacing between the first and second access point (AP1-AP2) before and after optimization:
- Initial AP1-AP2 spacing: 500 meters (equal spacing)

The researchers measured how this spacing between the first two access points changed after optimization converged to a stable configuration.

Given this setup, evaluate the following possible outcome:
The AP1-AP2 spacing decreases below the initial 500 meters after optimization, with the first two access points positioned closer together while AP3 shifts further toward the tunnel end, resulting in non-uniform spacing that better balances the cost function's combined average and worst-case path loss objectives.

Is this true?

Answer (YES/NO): YES